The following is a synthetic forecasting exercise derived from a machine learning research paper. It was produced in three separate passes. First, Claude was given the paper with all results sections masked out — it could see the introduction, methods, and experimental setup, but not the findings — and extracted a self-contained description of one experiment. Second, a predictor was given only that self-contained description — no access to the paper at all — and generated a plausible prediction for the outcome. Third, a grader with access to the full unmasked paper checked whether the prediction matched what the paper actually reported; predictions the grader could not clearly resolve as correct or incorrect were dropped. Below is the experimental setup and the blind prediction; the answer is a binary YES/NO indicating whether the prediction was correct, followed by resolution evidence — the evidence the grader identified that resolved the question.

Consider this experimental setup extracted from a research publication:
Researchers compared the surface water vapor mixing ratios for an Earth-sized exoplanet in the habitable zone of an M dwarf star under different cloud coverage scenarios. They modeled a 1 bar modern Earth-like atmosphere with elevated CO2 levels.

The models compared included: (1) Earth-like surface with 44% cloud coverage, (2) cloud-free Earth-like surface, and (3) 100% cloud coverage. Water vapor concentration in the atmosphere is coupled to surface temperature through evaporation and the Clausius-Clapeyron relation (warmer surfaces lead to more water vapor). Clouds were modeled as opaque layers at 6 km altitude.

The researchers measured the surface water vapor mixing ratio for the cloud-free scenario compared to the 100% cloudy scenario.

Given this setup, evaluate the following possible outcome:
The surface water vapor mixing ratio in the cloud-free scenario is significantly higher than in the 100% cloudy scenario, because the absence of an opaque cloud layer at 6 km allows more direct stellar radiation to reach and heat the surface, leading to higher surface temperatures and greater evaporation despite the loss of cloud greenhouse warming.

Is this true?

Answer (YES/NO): YES